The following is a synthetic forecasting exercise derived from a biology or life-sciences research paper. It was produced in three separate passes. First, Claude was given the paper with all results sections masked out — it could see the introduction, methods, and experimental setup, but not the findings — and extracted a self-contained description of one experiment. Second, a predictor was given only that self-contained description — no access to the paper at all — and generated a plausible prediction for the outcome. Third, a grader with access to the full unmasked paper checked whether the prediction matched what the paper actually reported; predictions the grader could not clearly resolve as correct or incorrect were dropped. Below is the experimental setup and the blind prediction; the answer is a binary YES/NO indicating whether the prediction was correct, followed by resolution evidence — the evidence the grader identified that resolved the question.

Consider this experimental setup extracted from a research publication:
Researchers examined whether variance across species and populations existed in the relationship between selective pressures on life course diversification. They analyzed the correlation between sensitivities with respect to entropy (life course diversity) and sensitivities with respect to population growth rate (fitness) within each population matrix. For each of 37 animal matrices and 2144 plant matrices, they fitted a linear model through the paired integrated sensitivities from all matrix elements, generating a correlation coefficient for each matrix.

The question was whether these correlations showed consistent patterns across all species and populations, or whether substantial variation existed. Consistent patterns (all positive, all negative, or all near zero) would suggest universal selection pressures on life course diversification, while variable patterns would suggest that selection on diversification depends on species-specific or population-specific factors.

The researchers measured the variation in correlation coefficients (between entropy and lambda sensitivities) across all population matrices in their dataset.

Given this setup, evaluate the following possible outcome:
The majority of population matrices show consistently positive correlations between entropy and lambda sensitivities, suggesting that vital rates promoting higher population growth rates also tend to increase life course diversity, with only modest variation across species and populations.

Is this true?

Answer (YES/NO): NO